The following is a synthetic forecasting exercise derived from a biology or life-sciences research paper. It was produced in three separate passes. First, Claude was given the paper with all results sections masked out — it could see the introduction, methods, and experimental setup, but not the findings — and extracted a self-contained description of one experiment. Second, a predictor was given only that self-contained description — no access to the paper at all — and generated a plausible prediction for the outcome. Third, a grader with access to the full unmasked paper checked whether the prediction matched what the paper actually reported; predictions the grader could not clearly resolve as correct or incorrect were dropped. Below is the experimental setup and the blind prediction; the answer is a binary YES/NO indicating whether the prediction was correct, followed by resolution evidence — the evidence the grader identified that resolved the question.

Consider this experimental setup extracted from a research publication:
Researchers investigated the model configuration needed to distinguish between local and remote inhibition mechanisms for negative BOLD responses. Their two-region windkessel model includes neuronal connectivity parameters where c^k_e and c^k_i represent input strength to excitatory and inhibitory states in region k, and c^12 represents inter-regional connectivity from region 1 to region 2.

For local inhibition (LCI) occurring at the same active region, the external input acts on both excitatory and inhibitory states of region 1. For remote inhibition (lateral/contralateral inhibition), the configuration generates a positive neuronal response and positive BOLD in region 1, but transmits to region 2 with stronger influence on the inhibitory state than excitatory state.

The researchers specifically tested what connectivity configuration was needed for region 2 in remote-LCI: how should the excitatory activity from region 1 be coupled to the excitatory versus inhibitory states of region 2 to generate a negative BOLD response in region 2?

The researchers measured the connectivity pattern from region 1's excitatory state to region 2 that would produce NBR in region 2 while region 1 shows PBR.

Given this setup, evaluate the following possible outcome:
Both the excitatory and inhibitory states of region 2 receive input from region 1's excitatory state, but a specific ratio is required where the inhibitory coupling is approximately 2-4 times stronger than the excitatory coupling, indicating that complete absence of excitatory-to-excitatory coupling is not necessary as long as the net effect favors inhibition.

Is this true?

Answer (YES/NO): YES